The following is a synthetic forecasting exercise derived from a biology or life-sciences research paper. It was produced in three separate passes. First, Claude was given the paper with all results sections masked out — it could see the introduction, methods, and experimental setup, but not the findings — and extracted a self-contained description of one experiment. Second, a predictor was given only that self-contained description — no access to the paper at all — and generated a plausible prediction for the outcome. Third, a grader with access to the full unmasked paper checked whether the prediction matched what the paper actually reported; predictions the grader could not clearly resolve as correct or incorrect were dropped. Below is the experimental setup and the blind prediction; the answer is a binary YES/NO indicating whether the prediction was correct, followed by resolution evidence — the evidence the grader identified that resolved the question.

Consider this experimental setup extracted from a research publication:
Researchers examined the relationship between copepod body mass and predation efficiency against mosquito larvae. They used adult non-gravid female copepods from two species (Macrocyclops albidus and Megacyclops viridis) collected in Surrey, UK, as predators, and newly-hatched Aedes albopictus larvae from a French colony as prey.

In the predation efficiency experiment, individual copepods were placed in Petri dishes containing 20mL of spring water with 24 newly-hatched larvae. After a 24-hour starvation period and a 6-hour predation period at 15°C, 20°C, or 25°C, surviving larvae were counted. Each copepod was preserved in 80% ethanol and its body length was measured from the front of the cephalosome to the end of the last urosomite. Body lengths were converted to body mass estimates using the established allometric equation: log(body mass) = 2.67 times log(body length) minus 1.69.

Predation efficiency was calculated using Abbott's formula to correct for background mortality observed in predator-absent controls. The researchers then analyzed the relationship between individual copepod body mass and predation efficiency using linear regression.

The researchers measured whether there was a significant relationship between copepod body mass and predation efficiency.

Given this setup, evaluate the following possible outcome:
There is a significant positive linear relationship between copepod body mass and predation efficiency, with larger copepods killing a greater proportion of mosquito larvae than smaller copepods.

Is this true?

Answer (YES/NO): YES